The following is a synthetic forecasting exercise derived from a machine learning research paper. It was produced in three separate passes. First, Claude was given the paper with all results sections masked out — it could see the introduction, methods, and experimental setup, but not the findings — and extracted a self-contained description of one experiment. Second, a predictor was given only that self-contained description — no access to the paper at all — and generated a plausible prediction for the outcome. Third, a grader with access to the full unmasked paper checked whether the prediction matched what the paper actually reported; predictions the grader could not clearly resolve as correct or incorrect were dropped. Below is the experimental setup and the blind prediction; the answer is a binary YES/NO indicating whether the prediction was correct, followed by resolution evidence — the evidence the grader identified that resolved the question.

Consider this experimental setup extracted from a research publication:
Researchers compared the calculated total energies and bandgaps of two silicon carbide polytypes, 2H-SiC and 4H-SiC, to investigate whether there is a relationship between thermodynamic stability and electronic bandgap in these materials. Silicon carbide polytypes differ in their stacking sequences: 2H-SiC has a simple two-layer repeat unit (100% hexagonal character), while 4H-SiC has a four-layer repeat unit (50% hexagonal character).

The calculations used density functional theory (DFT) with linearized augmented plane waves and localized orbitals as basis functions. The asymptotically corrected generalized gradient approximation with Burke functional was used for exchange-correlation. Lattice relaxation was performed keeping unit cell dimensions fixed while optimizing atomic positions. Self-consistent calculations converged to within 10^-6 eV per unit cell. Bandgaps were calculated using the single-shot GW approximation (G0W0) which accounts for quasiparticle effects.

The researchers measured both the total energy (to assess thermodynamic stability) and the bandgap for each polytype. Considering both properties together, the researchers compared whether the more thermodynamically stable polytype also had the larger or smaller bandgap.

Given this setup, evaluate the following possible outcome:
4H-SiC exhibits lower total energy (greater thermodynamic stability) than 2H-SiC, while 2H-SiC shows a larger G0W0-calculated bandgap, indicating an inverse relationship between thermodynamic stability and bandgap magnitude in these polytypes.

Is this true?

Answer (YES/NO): NO